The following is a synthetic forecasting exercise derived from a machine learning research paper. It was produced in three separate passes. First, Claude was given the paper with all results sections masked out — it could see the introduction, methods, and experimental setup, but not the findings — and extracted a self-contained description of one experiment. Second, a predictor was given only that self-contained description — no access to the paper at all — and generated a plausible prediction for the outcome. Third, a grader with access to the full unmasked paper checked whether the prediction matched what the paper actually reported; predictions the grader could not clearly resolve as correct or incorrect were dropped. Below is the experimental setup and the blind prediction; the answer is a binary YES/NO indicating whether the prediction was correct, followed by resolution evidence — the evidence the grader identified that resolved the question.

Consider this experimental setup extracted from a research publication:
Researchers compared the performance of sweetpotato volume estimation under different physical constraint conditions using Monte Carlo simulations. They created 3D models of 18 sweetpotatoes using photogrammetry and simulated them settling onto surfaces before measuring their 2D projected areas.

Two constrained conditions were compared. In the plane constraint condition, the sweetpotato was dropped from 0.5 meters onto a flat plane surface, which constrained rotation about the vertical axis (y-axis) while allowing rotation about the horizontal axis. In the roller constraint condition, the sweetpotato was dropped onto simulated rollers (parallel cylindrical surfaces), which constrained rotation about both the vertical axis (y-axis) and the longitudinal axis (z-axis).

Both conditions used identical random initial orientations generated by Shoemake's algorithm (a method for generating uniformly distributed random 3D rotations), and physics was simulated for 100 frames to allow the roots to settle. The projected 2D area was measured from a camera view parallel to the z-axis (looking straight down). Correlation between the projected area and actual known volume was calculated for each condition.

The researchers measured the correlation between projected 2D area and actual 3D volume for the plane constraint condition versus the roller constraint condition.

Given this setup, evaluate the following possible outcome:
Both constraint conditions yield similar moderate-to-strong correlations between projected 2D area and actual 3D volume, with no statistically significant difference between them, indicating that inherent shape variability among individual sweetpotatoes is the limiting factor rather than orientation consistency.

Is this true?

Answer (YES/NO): NO